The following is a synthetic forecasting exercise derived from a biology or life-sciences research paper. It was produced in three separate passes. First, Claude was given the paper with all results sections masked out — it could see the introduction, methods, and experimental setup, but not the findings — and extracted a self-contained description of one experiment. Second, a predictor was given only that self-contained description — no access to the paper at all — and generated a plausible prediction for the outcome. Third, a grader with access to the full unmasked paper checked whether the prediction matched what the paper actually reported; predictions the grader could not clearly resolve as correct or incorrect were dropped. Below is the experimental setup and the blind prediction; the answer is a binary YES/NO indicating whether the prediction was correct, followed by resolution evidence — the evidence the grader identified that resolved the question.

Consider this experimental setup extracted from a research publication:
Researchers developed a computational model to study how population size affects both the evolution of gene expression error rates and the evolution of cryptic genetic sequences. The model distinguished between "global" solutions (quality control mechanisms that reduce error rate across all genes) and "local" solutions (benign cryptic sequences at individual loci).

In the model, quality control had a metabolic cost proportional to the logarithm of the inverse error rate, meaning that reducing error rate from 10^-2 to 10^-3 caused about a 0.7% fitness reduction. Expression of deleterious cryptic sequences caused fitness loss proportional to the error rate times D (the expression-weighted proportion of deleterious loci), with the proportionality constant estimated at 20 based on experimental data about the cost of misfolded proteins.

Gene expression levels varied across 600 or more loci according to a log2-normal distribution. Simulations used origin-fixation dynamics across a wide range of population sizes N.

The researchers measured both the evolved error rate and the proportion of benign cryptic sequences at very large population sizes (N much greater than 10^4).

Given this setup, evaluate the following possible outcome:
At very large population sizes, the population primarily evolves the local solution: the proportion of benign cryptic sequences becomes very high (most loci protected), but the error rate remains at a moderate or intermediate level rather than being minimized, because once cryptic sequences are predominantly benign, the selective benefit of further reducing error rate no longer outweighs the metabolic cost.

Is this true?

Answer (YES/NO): NO